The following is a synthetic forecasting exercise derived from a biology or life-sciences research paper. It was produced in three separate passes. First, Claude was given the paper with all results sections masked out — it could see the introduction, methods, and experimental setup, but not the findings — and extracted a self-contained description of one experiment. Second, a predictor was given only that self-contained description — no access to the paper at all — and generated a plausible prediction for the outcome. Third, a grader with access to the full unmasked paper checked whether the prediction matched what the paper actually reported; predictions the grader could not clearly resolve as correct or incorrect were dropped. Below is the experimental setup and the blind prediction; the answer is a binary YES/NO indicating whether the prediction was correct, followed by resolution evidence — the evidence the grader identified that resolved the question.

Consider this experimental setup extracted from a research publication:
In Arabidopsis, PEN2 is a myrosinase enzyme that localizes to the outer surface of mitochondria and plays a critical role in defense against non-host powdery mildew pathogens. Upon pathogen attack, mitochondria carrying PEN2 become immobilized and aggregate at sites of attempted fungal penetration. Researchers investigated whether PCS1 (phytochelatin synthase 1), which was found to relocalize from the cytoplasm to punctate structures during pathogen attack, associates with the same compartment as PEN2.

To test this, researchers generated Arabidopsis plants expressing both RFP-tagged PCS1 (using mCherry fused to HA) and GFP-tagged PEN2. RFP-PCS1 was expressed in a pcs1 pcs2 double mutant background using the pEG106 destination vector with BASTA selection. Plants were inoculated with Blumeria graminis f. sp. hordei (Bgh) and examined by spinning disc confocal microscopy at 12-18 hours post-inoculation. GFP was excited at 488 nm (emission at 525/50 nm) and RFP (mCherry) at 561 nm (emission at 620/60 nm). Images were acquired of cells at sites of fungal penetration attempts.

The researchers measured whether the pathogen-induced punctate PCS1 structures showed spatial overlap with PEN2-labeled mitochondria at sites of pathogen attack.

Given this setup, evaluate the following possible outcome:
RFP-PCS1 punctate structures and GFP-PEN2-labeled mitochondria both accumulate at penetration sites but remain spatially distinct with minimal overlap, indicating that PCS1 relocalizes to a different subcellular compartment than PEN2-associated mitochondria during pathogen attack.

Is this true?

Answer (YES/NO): NO